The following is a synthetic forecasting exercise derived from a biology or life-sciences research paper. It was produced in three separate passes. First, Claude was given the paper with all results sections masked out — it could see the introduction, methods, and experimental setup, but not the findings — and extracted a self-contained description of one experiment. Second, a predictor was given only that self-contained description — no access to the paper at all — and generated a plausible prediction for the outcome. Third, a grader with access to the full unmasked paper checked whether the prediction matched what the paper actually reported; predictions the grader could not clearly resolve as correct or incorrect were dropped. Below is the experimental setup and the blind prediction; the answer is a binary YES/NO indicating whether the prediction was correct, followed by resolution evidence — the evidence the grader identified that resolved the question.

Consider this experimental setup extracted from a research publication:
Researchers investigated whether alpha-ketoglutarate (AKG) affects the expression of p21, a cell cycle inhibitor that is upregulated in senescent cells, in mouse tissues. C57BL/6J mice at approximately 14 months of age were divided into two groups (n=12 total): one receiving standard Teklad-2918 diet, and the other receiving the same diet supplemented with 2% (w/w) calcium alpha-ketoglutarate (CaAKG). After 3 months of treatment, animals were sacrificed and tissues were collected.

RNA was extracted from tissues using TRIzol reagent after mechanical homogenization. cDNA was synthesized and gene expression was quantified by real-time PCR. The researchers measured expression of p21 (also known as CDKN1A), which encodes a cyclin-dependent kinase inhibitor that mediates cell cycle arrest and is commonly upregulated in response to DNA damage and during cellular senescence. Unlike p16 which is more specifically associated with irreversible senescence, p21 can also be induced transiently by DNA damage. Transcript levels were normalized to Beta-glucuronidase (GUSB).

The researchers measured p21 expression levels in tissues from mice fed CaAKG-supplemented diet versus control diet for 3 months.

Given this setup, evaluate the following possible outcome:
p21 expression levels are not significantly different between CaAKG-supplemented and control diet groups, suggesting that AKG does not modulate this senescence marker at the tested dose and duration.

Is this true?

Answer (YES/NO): YES